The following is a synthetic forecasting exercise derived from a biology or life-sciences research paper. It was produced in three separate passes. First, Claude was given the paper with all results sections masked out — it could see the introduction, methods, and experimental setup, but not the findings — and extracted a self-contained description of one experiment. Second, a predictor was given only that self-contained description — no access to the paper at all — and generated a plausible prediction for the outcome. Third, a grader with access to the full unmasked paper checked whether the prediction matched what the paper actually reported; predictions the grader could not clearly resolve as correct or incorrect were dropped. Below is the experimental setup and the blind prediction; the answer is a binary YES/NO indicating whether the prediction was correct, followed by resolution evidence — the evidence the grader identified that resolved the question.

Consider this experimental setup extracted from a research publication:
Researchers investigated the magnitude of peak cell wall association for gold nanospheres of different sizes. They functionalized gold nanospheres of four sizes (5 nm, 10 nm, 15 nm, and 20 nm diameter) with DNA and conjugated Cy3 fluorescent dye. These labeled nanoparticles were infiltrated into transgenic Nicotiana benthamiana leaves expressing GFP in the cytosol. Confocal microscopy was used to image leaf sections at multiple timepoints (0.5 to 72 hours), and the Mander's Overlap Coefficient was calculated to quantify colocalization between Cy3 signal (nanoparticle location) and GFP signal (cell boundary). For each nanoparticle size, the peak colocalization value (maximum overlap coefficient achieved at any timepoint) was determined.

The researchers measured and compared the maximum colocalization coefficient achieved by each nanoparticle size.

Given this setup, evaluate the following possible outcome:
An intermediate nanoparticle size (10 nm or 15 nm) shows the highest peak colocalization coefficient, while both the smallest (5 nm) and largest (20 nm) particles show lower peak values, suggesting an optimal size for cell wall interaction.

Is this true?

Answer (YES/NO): NO